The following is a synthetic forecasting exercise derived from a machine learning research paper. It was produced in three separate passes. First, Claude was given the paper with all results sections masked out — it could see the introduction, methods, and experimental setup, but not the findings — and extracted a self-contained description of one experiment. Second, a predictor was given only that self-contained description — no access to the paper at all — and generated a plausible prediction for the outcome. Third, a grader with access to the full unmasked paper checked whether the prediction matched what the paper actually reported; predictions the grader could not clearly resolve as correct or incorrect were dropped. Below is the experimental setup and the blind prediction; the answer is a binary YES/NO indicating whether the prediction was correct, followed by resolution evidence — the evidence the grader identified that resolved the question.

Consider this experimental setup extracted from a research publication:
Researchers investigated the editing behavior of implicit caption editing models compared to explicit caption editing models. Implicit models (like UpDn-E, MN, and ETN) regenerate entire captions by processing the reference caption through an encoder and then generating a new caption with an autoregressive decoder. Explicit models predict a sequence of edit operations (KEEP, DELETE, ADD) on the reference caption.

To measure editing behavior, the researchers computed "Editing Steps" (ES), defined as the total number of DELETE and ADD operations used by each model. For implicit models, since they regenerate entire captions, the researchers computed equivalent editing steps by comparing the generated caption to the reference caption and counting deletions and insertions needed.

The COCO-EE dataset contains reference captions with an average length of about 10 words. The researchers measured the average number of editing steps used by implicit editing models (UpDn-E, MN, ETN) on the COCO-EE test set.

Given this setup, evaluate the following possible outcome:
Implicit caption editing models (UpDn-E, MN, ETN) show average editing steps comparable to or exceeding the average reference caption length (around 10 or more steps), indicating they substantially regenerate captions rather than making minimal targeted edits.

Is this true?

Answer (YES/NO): YES